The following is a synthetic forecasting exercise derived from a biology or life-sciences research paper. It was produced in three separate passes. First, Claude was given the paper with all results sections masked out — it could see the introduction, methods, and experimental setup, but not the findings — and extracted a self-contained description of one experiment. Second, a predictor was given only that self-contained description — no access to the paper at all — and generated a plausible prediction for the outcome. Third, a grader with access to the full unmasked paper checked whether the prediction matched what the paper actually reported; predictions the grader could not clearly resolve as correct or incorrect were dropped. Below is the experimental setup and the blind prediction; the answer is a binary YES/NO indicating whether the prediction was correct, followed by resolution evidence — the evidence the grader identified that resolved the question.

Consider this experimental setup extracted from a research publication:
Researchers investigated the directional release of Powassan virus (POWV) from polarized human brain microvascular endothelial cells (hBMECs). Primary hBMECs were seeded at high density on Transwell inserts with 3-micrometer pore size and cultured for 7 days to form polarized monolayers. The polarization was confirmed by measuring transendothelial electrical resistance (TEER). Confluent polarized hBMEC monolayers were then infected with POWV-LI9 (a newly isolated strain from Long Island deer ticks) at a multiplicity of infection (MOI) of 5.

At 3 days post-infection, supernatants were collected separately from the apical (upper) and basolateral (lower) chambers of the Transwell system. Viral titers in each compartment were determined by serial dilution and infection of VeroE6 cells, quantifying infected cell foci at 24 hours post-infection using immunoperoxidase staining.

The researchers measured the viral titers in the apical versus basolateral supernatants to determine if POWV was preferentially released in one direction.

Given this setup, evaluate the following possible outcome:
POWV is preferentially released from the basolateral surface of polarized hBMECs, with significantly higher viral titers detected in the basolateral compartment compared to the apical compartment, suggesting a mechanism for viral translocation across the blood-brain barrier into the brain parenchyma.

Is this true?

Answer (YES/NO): YES